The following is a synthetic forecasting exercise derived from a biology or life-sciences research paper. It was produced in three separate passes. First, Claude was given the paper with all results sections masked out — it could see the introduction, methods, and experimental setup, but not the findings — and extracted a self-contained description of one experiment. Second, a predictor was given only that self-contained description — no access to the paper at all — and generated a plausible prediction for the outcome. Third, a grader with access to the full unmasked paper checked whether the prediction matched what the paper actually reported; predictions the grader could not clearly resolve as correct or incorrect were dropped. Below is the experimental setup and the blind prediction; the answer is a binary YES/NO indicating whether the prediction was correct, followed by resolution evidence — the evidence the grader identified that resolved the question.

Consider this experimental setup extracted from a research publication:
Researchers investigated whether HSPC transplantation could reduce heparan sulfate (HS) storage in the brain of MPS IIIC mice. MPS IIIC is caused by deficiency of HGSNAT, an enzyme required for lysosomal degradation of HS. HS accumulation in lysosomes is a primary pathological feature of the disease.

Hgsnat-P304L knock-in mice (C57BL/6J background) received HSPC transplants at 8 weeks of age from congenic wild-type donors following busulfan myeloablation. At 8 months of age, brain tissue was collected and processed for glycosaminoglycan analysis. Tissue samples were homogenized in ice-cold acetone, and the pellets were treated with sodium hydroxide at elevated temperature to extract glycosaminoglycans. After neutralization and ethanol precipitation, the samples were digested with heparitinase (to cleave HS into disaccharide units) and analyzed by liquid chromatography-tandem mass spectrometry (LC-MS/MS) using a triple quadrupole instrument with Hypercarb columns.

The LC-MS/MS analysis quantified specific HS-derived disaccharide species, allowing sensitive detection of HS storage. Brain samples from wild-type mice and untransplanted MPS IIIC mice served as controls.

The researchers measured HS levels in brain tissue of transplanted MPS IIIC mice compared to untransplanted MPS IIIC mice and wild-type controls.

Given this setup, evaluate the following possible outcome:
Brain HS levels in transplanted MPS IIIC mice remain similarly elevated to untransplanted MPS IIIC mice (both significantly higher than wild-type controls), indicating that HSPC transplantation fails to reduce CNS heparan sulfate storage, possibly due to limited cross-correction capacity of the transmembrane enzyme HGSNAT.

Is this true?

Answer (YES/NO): YES